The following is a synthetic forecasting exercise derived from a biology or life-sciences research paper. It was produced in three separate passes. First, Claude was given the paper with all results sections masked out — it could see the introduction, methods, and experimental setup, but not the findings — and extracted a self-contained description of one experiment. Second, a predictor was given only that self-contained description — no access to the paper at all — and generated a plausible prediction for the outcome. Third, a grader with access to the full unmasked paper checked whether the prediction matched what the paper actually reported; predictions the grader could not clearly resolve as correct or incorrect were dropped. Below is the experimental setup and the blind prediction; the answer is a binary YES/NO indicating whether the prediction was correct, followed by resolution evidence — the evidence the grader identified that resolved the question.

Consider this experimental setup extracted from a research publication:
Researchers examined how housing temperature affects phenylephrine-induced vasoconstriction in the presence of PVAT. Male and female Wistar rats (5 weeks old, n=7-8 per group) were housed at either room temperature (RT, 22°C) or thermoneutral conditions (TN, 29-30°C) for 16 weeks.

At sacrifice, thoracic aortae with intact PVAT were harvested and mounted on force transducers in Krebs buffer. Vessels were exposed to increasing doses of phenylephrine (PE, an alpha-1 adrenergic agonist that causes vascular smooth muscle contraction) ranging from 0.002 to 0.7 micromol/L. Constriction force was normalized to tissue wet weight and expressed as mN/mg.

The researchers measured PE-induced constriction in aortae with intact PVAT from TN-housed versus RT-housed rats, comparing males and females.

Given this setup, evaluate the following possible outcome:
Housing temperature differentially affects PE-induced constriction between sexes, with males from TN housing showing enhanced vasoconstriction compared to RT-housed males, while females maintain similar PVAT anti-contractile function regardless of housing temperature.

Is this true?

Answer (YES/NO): NO